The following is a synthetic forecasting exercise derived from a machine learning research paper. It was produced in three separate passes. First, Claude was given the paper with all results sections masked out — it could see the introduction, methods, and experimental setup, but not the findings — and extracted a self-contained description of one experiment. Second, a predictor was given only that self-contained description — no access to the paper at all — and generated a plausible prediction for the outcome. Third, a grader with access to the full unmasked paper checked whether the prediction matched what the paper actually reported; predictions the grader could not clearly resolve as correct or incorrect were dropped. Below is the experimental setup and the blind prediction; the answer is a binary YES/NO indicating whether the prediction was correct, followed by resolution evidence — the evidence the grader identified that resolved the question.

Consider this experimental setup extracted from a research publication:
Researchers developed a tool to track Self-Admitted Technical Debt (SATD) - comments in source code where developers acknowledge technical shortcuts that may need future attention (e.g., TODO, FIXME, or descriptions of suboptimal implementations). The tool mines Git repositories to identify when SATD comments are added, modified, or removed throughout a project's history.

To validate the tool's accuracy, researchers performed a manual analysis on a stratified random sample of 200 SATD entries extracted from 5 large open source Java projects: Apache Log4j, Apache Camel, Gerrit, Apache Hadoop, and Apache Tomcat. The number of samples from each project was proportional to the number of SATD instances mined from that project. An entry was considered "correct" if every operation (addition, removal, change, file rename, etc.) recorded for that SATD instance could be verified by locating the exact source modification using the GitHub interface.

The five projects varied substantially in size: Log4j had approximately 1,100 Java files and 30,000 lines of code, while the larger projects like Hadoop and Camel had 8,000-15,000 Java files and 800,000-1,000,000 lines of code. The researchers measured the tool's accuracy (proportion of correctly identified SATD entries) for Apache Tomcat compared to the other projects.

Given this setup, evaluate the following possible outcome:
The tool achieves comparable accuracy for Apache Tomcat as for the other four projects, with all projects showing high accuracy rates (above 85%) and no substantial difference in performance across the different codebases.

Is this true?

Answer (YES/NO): NO